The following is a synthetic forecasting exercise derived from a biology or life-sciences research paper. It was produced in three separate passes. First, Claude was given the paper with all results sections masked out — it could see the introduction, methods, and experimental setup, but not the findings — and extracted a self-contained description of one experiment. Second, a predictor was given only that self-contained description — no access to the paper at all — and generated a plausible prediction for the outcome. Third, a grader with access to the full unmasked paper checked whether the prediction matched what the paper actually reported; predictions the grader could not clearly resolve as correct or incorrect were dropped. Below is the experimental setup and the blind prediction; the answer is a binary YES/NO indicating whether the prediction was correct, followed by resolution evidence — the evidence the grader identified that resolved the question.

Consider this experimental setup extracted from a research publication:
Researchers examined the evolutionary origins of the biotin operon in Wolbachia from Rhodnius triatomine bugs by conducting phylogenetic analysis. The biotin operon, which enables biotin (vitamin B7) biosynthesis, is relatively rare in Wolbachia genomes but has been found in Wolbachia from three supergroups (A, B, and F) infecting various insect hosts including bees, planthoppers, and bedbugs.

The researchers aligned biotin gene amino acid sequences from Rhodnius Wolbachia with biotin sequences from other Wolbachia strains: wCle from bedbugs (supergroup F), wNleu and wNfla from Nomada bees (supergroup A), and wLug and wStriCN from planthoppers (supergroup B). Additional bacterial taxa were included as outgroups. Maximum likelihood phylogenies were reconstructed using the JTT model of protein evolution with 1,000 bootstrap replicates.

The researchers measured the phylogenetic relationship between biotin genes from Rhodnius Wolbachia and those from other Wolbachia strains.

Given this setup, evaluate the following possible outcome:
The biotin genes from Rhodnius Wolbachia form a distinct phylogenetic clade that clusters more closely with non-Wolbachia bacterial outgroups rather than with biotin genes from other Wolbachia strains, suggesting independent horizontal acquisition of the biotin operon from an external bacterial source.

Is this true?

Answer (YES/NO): NO